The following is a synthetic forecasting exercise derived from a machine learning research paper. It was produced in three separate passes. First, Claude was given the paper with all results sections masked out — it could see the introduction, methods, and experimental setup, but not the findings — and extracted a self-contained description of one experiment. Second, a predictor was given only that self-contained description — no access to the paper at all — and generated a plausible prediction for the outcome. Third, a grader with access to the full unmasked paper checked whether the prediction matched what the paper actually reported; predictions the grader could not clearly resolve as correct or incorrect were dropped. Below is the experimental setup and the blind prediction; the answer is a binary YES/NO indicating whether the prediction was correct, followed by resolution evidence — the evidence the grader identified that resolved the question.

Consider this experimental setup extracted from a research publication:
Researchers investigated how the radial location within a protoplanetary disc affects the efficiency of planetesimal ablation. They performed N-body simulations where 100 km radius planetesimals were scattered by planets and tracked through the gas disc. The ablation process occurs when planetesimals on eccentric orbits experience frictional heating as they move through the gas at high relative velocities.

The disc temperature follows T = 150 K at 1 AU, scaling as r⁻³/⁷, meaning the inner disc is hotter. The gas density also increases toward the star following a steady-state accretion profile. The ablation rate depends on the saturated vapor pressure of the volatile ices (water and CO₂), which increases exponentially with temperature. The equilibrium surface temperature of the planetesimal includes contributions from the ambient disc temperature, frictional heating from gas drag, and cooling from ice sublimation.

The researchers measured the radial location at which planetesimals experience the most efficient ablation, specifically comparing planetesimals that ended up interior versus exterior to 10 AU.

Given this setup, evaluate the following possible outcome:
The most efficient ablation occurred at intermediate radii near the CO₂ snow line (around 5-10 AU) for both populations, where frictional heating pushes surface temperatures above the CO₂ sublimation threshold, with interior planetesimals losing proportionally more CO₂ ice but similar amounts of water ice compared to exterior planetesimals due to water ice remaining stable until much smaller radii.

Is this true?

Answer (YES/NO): NO